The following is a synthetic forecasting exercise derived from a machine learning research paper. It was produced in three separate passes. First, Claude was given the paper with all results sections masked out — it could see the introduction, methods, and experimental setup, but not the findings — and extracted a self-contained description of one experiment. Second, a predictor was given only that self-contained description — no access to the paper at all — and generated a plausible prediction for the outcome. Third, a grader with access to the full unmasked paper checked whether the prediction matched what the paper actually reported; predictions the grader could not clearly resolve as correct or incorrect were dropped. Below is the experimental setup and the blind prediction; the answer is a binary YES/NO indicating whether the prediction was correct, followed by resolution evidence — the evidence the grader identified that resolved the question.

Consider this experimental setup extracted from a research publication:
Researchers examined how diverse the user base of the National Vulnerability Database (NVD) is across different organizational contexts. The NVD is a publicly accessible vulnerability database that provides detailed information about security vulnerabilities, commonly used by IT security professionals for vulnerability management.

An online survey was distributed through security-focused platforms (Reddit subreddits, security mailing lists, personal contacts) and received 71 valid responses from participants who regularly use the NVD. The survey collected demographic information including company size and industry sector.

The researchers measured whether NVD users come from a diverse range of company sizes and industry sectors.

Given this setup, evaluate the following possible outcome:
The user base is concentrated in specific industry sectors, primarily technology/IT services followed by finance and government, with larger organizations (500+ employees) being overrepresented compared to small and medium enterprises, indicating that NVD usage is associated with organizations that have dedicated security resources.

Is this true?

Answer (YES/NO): NO